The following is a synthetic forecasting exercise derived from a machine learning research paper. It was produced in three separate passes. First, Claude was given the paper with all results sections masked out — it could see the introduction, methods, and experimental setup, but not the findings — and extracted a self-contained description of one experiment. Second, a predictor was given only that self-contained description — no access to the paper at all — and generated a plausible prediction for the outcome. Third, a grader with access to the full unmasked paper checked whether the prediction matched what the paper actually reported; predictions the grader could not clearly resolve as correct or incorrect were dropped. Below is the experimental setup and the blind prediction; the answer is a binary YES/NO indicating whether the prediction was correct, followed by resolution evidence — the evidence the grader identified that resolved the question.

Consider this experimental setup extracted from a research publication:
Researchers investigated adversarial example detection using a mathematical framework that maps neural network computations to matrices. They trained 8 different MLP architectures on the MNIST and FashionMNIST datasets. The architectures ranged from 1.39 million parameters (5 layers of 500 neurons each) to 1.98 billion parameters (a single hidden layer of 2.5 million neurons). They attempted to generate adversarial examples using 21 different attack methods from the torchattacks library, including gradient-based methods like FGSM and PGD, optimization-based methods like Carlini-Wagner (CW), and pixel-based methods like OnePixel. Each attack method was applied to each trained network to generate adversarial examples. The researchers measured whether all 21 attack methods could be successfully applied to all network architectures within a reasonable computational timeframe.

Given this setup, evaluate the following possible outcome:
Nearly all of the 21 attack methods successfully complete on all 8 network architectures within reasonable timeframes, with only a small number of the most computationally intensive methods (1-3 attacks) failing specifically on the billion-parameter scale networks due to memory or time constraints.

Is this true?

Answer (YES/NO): NO